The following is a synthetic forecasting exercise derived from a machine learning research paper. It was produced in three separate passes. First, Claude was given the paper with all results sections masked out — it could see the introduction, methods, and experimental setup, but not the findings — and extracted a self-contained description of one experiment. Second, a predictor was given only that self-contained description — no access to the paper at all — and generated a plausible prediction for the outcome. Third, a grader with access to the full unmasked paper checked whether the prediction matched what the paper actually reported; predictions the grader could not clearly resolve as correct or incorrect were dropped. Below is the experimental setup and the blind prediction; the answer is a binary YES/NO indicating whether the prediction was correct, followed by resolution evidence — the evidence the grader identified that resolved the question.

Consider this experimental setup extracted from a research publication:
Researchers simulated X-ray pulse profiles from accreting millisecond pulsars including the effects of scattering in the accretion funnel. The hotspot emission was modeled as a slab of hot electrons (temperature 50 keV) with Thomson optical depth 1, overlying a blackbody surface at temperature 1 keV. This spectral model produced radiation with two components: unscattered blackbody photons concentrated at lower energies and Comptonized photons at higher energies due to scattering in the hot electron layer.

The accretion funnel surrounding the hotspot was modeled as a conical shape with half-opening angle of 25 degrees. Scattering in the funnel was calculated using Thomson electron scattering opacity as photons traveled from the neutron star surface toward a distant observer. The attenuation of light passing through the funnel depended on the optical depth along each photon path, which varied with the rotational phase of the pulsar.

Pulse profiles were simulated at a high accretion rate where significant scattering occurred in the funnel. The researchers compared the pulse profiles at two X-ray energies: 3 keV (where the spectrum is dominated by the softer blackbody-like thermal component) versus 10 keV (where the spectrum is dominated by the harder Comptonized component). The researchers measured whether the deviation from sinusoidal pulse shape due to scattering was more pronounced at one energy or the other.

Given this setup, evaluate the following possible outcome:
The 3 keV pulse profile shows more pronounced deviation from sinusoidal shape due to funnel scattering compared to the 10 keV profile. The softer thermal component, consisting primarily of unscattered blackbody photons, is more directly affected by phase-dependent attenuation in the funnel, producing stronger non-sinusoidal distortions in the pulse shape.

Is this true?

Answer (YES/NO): NO